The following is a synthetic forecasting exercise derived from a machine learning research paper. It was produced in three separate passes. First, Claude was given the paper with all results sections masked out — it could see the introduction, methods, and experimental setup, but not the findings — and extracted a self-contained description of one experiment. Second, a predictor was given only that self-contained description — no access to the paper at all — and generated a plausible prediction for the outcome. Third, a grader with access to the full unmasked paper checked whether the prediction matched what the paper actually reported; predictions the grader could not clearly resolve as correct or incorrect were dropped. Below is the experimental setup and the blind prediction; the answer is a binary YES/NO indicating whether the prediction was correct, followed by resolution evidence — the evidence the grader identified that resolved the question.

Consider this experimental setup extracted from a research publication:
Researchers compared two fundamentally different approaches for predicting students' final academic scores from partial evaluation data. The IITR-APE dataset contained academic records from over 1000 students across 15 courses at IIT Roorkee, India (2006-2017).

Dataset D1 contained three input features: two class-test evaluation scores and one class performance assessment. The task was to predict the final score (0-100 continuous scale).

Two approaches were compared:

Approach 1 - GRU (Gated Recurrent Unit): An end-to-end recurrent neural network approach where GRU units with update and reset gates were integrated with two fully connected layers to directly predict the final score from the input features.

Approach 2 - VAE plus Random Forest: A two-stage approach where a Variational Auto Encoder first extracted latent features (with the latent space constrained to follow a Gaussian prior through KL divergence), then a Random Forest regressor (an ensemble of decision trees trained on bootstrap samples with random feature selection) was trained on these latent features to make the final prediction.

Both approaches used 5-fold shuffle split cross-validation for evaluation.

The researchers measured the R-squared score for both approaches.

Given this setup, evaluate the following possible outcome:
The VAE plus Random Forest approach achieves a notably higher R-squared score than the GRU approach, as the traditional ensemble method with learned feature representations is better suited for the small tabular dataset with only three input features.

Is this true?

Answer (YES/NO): NO